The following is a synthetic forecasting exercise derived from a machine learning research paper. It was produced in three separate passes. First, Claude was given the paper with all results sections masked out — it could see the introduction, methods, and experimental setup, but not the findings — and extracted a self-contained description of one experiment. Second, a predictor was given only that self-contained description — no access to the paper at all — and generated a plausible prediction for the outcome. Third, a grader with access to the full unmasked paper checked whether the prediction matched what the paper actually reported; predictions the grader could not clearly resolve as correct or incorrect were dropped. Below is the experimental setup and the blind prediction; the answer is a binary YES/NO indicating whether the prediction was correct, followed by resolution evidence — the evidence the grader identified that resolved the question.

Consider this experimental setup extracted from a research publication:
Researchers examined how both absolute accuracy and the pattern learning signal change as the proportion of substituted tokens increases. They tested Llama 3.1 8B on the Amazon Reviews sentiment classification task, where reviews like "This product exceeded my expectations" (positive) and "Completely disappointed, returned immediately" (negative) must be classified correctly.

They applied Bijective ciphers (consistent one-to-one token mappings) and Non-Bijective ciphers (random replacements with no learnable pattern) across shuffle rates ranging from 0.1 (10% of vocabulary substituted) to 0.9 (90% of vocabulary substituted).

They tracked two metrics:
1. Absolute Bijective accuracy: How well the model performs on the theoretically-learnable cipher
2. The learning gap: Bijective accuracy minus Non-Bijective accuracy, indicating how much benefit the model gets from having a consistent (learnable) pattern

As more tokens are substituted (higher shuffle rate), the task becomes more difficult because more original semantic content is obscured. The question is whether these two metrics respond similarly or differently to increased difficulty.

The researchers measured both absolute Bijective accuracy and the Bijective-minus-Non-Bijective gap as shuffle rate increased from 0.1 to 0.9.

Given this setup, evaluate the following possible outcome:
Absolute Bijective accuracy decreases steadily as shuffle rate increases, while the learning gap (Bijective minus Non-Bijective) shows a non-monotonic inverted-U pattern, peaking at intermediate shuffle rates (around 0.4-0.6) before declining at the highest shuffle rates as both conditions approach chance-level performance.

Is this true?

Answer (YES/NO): YES